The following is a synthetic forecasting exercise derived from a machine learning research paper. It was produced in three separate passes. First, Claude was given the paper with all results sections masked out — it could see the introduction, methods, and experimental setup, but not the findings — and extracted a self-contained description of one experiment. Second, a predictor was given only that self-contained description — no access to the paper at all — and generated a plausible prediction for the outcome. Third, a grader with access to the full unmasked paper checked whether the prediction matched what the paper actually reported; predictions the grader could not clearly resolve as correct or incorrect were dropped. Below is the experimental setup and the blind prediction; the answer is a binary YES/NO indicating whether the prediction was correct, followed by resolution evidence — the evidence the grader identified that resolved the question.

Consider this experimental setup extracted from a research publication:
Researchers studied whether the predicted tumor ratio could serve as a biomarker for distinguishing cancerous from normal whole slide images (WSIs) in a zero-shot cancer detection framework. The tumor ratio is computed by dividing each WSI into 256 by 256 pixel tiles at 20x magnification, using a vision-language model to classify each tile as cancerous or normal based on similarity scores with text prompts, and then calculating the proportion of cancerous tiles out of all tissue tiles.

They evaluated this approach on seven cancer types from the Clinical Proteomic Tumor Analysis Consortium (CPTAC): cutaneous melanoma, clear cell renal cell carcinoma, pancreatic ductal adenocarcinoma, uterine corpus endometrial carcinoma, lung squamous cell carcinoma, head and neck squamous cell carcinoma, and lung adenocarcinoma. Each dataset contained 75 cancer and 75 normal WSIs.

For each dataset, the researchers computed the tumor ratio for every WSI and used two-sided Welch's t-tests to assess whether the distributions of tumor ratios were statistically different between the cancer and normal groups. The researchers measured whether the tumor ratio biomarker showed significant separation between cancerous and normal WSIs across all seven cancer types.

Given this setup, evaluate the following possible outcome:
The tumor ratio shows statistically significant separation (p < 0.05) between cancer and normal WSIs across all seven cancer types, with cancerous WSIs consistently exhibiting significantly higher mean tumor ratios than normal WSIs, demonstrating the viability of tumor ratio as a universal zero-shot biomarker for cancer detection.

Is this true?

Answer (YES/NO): YES